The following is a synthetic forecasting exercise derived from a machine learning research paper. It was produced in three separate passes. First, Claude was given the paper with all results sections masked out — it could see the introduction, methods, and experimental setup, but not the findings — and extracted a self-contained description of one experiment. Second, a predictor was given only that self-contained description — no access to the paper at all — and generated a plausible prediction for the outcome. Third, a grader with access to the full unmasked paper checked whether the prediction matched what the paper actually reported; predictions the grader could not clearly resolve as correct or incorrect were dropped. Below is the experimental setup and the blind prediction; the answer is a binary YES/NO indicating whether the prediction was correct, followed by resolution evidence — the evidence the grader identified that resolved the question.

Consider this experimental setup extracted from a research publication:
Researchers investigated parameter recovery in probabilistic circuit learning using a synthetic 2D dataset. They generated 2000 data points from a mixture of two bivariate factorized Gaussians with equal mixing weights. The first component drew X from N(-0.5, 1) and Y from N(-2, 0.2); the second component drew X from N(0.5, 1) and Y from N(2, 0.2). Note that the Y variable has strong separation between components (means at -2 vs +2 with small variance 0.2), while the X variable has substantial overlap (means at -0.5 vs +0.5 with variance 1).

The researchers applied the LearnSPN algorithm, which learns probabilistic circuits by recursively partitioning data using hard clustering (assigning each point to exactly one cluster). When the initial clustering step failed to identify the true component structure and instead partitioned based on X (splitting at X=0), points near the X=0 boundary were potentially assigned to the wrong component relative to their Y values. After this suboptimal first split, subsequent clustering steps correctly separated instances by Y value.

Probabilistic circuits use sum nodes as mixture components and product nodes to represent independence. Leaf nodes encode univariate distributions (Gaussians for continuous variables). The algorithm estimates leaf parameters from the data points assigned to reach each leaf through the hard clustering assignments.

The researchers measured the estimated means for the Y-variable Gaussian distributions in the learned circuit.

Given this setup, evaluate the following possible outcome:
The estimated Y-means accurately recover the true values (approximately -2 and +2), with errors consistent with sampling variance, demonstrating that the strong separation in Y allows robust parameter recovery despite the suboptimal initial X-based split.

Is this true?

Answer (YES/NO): YES